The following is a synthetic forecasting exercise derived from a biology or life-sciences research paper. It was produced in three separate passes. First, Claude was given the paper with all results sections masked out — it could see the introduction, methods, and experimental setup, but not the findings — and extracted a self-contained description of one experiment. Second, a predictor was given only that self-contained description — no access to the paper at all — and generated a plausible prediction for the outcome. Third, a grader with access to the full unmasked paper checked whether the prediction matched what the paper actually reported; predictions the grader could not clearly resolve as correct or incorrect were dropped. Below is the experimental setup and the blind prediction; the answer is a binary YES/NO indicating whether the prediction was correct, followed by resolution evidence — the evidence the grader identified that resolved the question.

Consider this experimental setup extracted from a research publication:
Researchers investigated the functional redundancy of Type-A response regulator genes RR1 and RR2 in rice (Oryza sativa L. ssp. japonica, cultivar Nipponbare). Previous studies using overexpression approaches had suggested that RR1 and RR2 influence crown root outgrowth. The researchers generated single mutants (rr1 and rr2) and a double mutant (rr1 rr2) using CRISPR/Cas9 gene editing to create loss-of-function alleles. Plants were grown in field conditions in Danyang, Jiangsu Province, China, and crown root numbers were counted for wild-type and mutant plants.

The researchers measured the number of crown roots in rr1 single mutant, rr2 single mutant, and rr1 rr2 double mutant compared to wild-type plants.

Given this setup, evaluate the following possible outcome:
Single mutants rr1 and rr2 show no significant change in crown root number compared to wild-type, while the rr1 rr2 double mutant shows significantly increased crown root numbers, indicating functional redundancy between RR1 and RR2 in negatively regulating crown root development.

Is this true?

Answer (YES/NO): NO